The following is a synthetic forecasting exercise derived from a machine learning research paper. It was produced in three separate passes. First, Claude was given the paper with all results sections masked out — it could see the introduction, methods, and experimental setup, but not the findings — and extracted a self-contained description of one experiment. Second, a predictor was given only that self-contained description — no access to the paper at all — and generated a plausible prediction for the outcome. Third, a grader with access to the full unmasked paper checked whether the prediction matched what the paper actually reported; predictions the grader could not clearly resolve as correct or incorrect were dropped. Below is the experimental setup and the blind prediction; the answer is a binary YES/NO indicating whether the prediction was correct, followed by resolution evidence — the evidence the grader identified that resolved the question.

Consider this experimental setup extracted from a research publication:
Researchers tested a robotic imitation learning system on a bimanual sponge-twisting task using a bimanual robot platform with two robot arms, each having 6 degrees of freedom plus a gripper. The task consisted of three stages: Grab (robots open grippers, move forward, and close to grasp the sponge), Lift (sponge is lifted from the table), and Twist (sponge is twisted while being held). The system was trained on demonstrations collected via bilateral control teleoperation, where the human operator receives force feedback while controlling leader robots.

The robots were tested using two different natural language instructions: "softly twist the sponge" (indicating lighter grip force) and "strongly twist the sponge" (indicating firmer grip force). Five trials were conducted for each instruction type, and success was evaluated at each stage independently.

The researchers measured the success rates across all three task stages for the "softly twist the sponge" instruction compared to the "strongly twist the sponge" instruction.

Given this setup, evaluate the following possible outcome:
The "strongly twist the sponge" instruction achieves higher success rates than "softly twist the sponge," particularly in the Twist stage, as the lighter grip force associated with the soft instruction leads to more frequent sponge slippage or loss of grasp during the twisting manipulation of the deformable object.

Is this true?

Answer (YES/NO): NO